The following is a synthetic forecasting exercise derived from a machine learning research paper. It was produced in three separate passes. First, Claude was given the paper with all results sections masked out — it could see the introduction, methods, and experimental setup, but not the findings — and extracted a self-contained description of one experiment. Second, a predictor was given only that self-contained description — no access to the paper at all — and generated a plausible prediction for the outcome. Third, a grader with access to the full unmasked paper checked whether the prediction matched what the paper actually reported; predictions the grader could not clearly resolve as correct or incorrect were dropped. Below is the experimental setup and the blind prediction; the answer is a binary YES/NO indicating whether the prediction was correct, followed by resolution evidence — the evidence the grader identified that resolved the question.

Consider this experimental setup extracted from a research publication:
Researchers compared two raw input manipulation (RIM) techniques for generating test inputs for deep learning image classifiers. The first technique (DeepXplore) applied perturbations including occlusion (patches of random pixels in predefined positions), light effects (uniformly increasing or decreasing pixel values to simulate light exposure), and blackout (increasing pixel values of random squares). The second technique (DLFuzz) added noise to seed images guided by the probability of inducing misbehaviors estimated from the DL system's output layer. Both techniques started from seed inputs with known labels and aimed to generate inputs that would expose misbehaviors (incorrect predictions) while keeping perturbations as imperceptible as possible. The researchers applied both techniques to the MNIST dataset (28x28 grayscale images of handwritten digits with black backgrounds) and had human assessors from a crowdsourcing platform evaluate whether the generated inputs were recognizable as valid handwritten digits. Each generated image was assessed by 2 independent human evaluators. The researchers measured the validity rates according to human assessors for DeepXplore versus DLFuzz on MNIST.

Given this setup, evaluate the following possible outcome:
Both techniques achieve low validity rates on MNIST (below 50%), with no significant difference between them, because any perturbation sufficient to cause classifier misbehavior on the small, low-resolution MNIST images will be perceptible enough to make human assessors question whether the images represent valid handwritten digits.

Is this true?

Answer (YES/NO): NO